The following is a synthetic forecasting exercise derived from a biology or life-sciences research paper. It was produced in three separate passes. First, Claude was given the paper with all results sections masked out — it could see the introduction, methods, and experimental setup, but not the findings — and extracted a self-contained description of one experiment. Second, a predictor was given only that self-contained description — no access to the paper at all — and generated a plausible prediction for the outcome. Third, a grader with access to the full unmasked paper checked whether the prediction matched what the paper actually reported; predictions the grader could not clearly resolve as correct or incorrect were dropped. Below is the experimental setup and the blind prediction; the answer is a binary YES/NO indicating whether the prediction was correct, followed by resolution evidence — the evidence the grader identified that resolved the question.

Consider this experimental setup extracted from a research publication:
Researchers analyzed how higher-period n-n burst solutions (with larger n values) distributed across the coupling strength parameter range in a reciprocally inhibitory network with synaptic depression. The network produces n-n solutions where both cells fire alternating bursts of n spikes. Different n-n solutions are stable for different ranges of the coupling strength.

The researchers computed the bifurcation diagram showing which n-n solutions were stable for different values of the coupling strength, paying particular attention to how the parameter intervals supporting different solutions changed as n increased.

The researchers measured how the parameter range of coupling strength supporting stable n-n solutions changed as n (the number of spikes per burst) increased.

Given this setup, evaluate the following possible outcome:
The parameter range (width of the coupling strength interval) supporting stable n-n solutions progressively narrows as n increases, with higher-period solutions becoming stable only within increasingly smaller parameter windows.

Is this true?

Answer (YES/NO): YES